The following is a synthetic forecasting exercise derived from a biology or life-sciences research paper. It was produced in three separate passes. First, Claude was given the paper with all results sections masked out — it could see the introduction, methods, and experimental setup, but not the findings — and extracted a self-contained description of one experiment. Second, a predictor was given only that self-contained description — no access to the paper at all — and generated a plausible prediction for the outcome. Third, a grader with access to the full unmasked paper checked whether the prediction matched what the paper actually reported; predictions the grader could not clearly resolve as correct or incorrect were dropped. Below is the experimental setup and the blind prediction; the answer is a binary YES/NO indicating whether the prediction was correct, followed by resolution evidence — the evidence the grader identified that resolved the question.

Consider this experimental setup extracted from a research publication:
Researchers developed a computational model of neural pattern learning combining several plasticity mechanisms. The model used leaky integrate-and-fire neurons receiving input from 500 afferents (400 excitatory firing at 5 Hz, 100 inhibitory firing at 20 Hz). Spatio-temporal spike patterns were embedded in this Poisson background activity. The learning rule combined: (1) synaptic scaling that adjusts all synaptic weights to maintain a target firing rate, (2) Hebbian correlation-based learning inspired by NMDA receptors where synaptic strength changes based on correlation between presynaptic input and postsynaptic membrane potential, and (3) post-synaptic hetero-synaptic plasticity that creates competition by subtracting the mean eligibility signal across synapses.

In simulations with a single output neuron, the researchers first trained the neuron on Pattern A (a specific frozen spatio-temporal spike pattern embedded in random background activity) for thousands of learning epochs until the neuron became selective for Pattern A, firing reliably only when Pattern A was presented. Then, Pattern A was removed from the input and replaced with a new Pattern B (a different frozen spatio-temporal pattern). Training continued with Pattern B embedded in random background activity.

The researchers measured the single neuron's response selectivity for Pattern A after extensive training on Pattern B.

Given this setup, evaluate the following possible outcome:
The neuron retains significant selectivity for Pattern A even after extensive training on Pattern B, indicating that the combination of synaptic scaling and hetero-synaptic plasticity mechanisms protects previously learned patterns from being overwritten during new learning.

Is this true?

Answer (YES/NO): NO